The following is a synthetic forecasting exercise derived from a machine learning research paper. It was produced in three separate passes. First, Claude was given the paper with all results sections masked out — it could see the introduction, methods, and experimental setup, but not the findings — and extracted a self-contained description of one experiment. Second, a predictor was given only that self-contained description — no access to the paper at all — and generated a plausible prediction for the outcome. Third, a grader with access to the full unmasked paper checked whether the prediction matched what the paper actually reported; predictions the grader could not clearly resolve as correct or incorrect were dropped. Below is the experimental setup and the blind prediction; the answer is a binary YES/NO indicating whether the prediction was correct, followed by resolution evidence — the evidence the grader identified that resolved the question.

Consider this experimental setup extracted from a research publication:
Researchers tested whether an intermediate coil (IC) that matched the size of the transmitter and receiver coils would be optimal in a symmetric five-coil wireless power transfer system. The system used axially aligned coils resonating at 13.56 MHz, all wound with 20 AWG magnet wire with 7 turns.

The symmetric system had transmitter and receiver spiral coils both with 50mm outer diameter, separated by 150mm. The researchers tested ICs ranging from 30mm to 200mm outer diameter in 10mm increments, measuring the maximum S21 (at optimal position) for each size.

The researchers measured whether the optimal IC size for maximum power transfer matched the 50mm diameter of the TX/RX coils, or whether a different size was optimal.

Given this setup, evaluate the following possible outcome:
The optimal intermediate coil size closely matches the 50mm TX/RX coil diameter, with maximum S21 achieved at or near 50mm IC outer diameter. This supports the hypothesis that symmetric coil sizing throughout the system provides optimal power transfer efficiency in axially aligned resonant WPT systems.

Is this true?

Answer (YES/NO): NO